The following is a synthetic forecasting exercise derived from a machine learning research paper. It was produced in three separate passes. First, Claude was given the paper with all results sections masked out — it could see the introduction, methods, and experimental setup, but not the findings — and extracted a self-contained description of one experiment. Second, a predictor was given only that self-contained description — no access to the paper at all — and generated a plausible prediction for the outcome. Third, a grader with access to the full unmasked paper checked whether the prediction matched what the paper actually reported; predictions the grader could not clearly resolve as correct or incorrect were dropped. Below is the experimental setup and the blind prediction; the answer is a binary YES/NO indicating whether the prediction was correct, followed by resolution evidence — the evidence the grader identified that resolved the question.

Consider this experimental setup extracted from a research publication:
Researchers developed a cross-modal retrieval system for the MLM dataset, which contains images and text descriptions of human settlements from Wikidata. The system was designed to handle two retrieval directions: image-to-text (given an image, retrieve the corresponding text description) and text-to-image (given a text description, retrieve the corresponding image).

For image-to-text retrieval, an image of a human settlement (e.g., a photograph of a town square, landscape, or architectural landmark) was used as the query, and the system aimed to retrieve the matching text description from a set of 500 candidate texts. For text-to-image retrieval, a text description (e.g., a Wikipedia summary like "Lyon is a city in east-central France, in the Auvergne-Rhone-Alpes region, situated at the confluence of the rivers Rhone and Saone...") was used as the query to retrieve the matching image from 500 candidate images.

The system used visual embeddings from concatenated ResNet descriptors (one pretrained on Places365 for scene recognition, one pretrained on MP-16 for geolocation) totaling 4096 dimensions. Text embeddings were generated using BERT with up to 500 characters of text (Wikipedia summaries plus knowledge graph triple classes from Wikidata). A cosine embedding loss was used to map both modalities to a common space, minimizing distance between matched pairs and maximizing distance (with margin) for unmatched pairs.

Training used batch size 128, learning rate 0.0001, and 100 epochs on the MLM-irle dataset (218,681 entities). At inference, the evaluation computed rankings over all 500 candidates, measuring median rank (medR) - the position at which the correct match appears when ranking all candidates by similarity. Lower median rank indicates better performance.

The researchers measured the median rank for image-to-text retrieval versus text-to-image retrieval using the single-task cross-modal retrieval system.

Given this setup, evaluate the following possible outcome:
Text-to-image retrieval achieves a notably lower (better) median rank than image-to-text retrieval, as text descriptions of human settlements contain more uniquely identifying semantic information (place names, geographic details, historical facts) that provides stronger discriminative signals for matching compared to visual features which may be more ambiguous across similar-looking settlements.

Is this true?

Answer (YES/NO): YES